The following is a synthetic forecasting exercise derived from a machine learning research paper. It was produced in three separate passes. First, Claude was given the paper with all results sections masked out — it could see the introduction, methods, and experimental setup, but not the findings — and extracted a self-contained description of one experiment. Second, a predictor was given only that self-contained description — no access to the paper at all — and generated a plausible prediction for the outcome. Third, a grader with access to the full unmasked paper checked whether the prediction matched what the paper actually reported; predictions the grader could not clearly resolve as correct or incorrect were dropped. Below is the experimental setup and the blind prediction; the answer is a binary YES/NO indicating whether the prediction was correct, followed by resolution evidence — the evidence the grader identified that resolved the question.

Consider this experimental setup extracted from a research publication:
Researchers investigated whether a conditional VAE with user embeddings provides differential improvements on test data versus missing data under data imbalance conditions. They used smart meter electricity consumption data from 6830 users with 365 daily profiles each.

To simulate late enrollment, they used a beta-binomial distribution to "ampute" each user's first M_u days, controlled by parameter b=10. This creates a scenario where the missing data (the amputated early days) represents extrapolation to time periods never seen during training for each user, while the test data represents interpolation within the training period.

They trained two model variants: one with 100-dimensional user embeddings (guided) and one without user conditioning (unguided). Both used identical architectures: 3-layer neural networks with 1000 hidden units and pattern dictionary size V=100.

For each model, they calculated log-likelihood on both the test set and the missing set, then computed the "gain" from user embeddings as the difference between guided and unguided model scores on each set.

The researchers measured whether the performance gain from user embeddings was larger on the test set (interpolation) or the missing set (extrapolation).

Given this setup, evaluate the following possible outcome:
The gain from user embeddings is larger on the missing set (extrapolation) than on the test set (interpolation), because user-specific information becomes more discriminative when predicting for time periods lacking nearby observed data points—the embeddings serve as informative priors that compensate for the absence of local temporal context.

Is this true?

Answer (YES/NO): NO